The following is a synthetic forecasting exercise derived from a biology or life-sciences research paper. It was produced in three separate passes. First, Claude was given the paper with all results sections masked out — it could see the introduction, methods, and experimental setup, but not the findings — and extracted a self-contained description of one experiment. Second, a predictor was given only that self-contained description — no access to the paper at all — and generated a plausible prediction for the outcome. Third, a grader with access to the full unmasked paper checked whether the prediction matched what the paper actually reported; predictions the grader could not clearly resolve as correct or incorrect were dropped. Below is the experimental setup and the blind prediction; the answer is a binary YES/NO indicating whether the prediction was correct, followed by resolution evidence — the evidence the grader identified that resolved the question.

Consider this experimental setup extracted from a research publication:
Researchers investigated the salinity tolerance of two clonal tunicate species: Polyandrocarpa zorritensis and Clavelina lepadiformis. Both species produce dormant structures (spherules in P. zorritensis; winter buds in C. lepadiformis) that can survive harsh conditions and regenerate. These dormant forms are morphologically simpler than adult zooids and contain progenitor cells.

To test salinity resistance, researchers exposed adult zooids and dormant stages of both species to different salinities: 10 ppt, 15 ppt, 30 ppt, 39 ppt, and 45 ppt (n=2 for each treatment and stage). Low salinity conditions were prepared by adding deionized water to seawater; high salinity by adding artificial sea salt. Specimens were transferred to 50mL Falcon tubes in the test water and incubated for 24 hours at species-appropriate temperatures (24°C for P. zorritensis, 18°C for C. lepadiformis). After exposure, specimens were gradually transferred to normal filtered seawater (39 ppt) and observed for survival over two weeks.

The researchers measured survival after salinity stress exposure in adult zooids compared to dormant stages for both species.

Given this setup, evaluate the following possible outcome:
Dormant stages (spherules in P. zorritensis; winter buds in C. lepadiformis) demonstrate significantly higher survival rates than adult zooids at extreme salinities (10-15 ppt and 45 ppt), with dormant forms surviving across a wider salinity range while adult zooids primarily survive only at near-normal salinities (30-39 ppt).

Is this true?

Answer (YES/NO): NO